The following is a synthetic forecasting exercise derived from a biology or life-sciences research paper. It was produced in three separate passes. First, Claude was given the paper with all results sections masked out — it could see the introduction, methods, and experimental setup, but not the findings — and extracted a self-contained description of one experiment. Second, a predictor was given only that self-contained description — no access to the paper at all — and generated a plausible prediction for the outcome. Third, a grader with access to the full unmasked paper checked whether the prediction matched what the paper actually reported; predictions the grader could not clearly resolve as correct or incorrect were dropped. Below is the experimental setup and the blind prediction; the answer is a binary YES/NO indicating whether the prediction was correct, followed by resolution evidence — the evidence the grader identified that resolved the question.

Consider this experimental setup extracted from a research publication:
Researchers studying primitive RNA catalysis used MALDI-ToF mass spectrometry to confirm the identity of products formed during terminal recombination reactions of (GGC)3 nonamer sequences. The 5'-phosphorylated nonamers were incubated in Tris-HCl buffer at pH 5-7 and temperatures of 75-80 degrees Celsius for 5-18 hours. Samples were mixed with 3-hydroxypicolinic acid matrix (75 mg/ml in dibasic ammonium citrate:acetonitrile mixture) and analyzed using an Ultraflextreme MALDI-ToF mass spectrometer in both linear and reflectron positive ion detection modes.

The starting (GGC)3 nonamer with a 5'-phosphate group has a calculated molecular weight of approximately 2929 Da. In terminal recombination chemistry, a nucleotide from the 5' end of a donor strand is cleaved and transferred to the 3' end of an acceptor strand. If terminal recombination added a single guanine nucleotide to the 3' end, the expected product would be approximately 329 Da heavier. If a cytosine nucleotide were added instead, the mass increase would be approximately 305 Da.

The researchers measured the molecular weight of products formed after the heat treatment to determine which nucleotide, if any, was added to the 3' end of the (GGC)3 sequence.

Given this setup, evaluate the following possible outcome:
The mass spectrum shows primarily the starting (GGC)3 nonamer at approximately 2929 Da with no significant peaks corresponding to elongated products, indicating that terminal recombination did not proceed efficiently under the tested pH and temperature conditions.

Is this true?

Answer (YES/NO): NO